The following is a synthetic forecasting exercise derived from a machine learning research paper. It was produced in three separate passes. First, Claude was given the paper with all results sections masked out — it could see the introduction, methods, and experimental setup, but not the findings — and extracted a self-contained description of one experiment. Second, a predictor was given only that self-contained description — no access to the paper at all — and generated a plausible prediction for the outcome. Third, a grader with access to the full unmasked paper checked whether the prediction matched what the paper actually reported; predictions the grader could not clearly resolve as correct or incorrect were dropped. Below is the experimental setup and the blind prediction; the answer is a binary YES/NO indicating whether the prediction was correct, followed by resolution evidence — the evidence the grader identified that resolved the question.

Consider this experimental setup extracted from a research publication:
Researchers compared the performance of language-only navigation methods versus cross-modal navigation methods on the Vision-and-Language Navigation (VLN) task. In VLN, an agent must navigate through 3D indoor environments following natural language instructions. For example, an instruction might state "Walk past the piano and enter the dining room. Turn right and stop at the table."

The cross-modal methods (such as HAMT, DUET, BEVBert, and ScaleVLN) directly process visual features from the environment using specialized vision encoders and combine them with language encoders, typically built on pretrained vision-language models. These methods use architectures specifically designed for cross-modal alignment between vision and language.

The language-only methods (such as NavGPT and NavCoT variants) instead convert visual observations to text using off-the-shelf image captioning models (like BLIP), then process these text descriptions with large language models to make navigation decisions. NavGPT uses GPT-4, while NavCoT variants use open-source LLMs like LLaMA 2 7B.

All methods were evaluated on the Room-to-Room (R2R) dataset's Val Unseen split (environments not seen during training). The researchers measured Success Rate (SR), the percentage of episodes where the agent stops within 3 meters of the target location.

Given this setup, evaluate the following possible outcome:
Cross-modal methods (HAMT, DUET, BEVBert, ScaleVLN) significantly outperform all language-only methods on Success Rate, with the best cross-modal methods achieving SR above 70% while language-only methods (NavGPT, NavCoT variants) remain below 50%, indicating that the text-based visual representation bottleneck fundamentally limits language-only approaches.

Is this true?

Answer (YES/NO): YES